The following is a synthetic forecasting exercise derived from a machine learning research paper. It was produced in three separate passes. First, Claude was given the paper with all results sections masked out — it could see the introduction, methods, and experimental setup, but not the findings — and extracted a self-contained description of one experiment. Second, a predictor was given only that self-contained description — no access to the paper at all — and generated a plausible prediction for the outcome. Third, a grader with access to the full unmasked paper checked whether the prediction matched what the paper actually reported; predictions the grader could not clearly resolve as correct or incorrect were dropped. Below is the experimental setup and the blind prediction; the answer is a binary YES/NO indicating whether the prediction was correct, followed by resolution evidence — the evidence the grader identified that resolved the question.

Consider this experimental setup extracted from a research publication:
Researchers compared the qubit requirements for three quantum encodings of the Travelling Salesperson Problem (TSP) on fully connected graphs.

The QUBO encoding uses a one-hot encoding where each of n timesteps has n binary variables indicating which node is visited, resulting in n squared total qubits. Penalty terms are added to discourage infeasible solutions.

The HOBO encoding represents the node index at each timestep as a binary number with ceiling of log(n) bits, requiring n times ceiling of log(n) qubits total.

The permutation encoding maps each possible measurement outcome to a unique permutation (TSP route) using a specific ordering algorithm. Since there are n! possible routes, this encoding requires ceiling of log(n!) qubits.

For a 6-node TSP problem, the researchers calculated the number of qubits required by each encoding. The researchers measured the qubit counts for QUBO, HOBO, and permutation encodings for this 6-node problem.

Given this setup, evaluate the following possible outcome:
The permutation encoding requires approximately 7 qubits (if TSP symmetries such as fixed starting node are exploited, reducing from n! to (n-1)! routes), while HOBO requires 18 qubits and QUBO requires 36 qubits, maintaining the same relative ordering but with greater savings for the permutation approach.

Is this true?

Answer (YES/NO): NO